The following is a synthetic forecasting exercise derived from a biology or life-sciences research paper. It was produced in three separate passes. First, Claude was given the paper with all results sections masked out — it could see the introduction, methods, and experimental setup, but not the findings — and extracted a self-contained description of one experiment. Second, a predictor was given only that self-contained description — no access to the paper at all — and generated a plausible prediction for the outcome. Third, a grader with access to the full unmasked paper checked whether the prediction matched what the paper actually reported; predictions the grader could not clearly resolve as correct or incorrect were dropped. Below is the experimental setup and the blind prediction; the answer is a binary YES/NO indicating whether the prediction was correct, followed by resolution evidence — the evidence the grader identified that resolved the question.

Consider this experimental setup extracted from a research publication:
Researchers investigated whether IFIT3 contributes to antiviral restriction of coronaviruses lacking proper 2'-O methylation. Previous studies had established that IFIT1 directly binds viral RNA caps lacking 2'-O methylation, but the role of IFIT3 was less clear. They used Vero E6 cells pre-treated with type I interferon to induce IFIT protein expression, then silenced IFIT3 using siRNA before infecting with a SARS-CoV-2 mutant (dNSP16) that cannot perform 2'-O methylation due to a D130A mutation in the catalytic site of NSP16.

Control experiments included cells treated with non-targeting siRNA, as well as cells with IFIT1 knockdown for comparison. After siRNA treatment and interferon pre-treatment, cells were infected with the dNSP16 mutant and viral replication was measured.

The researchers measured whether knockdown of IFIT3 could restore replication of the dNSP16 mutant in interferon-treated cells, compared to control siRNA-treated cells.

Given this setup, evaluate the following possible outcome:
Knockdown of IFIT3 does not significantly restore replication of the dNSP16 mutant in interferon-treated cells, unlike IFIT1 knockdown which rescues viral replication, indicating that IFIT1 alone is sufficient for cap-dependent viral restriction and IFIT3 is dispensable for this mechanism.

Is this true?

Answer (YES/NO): NO